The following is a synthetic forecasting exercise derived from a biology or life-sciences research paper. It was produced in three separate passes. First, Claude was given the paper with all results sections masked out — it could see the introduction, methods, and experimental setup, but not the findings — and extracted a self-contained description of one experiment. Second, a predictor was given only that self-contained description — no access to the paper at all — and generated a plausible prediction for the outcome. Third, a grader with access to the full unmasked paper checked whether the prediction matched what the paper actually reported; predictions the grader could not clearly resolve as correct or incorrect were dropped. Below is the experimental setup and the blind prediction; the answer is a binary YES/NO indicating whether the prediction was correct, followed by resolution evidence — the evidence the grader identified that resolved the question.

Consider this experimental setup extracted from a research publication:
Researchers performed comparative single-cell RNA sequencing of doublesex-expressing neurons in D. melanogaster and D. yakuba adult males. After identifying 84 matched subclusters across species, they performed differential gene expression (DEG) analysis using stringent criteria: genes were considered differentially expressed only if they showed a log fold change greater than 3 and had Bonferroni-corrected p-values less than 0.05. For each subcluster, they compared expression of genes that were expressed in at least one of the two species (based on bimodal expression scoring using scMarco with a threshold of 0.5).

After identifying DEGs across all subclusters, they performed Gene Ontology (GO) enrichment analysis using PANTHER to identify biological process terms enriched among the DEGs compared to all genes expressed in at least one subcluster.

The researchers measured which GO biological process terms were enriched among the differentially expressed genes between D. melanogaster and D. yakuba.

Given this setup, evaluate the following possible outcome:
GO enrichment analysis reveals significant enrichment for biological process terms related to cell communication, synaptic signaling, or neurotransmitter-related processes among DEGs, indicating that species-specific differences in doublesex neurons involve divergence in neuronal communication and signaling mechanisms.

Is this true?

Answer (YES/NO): YES